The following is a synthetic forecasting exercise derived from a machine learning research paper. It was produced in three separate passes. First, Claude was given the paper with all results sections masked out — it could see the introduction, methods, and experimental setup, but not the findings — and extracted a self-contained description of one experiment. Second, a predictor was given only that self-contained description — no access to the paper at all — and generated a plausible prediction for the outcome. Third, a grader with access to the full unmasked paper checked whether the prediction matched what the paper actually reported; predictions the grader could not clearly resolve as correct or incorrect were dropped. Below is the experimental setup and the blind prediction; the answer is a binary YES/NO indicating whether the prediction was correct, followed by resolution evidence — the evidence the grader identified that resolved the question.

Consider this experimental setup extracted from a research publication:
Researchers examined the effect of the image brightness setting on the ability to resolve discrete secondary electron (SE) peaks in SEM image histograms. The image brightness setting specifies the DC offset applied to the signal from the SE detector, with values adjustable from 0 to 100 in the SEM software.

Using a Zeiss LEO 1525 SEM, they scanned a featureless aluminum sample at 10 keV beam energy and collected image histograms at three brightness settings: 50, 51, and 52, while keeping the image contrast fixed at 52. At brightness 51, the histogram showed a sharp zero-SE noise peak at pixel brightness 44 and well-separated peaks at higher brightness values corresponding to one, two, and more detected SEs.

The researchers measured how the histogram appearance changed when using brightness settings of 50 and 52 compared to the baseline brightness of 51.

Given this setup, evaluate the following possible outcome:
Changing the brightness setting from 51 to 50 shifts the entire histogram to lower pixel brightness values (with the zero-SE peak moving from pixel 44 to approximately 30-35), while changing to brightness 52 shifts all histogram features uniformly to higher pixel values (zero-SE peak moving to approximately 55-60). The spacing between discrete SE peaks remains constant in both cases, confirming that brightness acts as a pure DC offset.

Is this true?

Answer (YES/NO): NO